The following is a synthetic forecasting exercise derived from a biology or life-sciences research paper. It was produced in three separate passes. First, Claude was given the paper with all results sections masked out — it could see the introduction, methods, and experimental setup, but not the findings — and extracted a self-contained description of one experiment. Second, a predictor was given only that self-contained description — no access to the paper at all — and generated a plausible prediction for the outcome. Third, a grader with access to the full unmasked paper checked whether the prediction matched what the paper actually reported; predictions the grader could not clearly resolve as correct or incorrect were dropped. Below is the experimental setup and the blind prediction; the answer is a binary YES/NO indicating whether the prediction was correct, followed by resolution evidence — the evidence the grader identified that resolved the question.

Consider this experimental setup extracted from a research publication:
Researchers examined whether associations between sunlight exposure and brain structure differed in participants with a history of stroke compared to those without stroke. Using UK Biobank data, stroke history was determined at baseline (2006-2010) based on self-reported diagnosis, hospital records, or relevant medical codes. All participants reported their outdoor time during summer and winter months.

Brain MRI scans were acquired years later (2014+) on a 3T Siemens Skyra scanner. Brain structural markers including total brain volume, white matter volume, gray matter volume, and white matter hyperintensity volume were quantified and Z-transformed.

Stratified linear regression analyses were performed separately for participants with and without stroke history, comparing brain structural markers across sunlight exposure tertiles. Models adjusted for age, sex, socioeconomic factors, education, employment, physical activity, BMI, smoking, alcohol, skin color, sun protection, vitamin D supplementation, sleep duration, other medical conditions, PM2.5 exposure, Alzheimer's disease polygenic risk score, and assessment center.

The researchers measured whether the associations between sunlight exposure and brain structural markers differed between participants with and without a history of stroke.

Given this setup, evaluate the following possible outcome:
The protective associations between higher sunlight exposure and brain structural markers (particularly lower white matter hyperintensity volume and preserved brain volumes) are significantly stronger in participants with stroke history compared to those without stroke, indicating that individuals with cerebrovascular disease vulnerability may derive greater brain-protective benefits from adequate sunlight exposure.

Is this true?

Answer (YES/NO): NO